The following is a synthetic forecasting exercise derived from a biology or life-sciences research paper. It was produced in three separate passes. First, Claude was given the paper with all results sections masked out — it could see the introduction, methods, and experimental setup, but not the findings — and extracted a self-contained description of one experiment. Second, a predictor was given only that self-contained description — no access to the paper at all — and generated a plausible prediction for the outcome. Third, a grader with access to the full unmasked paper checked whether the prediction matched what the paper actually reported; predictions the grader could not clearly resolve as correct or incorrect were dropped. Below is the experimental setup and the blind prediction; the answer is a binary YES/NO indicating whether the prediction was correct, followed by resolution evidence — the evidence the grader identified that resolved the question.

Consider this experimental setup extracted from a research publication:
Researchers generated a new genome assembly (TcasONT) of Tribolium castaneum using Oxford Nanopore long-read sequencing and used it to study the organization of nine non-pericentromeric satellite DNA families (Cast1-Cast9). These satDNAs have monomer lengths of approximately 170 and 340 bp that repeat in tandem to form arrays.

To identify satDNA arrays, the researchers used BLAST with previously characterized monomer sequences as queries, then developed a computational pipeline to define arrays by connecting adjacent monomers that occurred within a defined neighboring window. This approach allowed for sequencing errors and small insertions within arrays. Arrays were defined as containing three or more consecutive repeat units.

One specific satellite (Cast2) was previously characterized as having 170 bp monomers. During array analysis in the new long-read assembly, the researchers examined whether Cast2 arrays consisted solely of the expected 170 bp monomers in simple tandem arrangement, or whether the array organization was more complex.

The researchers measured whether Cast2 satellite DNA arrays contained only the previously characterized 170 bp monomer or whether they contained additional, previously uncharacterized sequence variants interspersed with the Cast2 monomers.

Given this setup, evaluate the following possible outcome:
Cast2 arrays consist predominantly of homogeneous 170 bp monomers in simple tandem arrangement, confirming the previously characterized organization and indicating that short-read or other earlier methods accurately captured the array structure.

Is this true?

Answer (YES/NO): NO